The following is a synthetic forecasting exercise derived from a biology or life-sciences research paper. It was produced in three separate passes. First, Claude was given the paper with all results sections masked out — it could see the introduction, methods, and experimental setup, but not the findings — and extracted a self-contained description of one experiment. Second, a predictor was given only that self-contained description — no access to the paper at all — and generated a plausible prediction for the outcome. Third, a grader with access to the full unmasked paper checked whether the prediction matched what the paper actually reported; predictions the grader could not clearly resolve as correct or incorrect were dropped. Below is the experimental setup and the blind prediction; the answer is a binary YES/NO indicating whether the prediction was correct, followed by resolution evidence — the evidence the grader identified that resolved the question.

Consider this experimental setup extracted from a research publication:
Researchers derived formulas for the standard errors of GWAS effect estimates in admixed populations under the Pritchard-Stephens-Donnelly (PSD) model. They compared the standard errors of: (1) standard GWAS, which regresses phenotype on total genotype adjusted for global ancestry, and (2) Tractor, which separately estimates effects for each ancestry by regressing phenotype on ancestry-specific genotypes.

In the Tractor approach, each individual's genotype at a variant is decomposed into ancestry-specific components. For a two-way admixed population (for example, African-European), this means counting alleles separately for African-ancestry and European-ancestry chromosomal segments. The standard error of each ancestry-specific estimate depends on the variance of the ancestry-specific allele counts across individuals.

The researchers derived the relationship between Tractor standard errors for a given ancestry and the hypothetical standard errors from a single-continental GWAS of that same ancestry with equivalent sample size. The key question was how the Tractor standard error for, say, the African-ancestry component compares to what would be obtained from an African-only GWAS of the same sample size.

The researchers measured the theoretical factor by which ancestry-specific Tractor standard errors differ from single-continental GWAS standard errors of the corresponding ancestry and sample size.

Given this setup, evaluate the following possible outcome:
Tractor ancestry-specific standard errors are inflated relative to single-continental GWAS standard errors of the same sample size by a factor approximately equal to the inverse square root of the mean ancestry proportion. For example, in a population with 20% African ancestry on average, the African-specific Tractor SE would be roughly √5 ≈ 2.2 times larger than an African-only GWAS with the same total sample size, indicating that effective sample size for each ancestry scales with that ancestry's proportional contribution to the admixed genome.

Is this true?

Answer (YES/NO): YES